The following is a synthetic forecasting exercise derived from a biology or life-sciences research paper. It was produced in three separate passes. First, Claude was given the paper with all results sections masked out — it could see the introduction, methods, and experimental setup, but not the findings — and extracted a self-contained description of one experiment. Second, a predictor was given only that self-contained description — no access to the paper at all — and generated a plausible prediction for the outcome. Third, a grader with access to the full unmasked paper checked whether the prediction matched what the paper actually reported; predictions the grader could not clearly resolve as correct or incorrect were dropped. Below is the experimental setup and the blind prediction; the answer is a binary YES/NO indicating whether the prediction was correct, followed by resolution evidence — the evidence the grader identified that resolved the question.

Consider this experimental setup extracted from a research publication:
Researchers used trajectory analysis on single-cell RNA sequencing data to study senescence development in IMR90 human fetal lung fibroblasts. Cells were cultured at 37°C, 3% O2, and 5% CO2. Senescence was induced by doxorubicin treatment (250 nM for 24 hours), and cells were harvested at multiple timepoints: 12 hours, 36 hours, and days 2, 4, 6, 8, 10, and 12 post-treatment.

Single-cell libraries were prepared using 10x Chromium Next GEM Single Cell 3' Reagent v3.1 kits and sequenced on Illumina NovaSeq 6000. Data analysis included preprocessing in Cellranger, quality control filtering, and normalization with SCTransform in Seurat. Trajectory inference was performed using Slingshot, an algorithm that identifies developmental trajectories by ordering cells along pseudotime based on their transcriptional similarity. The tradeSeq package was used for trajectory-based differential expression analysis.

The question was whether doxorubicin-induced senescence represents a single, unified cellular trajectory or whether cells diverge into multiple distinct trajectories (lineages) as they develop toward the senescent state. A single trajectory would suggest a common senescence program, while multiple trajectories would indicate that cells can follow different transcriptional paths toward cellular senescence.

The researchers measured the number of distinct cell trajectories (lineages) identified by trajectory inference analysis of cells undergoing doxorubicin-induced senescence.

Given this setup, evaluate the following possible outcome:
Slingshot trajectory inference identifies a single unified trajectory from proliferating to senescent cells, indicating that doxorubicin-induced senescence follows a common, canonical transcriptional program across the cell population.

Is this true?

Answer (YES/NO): NO